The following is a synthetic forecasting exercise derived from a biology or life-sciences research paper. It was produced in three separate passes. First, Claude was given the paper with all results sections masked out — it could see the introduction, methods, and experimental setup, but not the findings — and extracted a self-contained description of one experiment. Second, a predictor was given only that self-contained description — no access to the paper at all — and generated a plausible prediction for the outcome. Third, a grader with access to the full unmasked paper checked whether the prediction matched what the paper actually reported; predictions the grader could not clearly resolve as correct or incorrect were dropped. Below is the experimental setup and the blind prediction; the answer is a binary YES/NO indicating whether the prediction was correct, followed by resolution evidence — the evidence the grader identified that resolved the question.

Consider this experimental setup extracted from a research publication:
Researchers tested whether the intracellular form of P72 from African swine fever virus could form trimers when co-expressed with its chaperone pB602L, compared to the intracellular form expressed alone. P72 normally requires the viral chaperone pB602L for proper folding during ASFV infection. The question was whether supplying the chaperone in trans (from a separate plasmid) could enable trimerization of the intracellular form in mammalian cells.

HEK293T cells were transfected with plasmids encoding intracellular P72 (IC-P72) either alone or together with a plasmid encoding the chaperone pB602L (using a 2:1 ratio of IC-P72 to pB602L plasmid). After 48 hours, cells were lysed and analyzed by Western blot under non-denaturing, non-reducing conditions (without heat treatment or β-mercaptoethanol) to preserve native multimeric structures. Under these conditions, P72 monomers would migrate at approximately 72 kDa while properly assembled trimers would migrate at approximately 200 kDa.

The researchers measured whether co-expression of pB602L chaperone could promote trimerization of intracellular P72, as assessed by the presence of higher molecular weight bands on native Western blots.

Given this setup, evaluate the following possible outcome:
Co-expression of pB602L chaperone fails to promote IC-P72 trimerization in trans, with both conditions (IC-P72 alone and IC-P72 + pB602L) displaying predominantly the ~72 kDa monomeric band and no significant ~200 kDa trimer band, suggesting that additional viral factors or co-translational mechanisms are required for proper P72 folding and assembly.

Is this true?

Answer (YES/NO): NO